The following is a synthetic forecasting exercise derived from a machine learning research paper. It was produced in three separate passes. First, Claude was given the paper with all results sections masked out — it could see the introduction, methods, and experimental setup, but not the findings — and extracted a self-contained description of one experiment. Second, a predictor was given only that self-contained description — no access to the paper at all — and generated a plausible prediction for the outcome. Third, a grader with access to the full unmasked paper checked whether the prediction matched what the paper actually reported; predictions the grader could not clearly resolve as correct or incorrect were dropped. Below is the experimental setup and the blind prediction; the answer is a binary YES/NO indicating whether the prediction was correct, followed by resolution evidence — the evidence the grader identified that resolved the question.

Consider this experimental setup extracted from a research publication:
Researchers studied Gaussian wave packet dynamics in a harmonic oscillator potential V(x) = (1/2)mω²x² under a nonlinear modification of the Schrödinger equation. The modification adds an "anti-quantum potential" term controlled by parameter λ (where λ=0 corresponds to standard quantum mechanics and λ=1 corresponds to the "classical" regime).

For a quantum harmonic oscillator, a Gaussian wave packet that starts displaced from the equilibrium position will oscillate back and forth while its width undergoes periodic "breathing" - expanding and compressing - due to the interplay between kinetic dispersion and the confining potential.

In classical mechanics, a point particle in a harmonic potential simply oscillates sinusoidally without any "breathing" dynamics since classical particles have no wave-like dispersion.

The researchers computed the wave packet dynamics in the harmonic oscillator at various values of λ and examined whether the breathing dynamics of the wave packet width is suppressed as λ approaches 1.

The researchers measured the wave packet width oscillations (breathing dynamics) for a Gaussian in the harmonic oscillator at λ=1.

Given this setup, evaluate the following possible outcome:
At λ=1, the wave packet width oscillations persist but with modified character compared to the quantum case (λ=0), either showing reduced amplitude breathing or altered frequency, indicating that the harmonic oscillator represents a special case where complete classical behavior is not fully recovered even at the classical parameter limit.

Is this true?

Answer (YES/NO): NO